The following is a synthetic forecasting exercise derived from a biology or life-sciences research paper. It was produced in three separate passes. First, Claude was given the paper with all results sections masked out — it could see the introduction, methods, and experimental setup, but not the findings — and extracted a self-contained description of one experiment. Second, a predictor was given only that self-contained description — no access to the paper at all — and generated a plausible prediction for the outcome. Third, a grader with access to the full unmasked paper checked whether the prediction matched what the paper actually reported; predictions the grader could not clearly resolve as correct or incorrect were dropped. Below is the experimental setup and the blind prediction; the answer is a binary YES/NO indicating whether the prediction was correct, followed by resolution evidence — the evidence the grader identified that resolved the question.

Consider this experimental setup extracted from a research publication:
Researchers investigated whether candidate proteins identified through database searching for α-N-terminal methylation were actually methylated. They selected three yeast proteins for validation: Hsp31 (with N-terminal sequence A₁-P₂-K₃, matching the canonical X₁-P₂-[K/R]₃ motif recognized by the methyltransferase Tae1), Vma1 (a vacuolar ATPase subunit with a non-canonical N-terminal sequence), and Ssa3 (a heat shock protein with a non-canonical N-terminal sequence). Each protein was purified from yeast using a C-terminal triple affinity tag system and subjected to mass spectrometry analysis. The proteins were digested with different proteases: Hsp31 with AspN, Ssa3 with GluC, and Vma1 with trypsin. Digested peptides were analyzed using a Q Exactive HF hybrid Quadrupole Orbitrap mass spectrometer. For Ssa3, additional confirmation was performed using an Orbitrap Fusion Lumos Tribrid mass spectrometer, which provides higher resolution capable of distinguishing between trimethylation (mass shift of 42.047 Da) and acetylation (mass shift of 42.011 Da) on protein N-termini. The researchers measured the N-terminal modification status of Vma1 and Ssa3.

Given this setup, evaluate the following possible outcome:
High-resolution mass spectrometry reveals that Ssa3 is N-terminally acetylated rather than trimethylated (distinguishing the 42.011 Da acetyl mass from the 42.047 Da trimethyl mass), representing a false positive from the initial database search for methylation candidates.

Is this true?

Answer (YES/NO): YES